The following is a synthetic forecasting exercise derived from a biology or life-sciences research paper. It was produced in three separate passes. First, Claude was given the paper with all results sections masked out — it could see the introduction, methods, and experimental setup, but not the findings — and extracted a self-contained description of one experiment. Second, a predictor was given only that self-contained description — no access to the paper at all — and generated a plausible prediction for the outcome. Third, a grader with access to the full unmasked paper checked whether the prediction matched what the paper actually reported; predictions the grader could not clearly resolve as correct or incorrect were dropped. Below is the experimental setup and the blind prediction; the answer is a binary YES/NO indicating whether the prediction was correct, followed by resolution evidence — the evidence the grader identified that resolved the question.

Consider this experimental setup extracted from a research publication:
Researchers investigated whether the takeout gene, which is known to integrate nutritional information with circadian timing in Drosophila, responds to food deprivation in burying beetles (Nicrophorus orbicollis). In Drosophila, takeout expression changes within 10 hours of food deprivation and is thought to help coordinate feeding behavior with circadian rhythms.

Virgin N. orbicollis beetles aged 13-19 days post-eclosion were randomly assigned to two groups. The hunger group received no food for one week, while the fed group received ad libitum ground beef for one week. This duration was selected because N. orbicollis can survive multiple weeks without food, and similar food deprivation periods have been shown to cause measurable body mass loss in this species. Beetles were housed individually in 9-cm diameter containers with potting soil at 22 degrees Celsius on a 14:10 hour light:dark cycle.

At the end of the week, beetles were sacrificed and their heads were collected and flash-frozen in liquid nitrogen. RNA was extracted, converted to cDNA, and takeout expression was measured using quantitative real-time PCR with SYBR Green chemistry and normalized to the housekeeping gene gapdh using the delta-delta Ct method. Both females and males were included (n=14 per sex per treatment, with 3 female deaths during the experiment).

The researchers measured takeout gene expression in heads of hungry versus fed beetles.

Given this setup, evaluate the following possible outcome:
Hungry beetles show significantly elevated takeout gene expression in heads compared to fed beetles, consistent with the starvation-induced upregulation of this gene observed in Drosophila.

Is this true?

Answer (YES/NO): NO